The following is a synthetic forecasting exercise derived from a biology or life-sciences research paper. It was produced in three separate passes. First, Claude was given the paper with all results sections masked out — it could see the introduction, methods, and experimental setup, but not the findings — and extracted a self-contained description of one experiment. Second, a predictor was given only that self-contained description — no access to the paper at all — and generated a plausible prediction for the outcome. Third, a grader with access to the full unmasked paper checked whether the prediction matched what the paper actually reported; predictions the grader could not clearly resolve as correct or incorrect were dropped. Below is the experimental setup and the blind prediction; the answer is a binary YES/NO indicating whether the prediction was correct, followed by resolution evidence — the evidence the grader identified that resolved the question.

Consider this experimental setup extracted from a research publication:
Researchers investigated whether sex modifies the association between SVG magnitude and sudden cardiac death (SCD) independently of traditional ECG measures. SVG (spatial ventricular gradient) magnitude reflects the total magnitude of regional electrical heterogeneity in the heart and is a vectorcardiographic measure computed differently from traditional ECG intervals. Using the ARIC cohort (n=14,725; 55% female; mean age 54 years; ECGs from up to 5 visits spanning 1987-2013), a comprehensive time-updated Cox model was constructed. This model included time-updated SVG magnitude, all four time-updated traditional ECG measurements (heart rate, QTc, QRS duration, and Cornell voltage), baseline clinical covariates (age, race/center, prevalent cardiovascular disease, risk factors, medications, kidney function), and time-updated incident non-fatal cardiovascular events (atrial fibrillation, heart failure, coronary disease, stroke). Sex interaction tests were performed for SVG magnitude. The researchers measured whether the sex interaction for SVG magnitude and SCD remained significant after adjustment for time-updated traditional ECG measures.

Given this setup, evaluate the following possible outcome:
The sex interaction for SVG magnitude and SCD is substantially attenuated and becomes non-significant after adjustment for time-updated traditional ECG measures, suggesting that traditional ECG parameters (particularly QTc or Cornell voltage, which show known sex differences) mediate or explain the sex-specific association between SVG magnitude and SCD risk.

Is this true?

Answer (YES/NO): NO